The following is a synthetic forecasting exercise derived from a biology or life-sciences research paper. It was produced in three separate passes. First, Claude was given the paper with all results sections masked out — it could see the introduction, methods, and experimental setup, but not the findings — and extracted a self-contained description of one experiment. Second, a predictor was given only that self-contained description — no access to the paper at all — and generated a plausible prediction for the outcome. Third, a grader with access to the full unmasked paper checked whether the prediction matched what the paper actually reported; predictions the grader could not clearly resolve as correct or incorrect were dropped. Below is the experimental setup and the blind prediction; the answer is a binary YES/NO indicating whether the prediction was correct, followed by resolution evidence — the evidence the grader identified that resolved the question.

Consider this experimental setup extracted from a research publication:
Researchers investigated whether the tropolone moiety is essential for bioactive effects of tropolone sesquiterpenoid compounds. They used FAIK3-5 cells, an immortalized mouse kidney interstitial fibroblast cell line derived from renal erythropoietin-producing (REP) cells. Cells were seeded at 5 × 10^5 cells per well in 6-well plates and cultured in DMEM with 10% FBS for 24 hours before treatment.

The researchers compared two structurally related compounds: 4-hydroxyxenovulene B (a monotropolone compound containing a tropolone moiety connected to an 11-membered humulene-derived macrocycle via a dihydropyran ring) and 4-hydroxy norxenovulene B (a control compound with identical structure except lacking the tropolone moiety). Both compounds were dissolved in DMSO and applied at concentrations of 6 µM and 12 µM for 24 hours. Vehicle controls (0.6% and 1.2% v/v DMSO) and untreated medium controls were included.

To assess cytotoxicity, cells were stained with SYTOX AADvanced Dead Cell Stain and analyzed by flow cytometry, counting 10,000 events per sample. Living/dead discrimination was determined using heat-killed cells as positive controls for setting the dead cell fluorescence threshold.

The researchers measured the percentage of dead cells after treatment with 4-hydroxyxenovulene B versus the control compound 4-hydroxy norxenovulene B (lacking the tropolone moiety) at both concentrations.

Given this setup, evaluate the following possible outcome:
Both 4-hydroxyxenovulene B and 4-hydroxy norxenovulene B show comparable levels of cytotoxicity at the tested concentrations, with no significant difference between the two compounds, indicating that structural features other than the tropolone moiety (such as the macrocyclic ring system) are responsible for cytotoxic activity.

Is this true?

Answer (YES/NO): NO